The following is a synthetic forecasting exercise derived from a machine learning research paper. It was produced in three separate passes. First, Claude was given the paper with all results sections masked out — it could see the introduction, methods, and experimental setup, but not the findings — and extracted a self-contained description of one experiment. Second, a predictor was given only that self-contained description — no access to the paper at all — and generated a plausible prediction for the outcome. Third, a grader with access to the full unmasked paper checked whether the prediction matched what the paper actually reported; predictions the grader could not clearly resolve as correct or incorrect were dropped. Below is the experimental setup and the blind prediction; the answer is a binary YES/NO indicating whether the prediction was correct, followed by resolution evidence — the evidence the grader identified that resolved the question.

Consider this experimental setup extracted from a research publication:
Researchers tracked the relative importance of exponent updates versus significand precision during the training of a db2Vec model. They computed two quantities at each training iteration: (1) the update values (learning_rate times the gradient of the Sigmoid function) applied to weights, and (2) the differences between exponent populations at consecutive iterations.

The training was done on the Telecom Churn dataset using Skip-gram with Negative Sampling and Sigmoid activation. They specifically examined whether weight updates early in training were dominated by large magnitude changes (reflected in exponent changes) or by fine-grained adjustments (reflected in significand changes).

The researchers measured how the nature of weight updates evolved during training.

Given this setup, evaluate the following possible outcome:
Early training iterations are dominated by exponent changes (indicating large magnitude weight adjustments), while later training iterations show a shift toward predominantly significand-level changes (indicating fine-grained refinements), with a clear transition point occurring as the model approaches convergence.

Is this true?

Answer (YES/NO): YES